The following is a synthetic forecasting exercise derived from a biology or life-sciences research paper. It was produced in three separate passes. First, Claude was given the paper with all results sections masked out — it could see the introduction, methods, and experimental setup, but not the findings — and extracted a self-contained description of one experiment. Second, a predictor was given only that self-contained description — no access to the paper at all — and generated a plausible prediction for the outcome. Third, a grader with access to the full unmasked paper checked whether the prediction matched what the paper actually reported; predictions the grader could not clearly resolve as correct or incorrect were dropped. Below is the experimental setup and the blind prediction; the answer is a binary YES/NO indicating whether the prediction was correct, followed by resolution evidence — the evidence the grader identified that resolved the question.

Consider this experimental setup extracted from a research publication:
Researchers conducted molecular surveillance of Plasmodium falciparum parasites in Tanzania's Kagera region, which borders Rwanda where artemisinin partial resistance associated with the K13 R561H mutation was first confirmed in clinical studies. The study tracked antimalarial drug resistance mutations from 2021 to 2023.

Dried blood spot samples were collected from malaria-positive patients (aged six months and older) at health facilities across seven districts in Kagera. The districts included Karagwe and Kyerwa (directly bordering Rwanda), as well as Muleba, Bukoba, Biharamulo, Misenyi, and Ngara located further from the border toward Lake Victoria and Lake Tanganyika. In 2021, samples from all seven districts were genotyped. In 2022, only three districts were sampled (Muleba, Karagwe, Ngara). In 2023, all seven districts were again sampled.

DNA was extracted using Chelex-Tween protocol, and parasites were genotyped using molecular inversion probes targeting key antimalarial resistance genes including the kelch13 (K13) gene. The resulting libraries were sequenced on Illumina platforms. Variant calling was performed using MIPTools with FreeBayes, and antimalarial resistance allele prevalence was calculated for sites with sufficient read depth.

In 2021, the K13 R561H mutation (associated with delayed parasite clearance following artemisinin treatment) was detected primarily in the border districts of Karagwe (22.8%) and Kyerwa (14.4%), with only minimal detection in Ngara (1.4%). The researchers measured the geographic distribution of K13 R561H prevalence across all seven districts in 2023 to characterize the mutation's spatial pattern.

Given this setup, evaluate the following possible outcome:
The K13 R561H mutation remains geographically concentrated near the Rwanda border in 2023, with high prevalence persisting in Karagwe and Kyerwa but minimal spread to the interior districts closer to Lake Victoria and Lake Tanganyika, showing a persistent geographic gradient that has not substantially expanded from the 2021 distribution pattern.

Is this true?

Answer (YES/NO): NO